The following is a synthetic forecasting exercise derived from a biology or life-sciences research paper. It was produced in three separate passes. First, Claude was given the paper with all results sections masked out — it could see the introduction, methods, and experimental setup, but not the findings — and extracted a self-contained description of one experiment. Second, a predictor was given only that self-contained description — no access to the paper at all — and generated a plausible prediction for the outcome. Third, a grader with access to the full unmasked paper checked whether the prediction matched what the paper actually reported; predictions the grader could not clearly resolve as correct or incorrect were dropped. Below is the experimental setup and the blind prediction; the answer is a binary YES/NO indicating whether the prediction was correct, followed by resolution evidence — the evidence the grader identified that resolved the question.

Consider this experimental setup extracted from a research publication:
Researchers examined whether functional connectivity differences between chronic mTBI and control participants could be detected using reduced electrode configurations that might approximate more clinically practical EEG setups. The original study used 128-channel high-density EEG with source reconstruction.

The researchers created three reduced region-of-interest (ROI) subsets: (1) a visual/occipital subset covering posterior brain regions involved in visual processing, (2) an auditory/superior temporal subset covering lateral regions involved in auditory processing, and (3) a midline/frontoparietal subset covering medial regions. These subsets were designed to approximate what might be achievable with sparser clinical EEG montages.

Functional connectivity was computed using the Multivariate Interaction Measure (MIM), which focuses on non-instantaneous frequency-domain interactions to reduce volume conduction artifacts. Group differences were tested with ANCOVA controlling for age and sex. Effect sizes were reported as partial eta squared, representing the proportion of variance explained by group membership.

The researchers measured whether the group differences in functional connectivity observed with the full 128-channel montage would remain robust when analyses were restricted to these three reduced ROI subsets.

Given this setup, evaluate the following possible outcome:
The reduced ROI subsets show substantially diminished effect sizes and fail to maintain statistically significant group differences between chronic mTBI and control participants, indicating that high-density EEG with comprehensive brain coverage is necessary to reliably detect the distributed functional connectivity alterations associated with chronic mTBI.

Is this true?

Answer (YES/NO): NO